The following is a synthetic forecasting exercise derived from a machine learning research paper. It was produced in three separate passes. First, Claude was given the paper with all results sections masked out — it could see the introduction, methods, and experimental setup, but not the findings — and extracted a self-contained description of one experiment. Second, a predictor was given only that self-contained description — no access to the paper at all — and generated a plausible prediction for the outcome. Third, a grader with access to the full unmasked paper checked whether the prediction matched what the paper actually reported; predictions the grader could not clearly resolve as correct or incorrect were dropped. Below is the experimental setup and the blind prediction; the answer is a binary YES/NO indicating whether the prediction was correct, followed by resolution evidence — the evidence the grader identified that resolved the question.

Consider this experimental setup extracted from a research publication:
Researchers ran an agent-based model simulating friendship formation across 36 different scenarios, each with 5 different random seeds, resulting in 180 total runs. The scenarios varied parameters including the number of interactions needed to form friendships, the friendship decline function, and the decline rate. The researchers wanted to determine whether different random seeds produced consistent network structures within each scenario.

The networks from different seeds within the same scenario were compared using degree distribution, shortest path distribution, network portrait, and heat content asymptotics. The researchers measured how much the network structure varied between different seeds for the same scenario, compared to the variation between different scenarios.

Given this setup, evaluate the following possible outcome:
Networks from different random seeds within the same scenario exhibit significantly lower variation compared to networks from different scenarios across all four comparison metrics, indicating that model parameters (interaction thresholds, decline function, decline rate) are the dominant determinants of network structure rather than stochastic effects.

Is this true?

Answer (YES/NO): YES